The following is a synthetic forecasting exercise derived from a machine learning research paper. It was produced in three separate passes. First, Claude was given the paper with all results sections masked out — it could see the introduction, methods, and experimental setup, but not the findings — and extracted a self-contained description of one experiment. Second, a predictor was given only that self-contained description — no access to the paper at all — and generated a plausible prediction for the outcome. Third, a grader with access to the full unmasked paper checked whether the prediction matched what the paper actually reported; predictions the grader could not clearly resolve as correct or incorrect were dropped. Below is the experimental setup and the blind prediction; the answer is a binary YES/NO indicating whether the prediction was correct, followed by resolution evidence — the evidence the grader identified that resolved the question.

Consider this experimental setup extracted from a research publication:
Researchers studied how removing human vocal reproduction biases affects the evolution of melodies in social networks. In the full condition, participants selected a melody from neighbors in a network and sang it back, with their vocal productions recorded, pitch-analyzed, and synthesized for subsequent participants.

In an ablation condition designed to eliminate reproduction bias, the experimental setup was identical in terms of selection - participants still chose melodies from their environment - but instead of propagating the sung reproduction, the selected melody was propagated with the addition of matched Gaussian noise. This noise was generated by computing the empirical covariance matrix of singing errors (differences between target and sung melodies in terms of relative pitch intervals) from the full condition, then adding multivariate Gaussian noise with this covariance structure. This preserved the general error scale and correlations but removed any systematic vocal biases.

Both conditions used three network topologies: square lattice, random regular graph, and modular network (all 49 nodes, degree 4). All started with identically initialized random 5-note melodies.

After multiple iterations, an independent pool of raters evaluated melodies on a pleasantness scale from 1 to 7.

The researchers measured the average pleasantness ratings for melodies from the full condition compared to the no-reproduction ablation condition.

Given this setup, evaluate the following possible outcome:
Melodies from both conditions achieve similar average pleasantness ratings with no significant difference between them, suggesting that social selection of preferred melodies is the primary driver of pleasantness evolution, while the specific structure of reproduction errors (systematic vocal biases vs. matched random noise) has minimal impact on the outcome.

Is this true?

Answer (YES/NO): NO